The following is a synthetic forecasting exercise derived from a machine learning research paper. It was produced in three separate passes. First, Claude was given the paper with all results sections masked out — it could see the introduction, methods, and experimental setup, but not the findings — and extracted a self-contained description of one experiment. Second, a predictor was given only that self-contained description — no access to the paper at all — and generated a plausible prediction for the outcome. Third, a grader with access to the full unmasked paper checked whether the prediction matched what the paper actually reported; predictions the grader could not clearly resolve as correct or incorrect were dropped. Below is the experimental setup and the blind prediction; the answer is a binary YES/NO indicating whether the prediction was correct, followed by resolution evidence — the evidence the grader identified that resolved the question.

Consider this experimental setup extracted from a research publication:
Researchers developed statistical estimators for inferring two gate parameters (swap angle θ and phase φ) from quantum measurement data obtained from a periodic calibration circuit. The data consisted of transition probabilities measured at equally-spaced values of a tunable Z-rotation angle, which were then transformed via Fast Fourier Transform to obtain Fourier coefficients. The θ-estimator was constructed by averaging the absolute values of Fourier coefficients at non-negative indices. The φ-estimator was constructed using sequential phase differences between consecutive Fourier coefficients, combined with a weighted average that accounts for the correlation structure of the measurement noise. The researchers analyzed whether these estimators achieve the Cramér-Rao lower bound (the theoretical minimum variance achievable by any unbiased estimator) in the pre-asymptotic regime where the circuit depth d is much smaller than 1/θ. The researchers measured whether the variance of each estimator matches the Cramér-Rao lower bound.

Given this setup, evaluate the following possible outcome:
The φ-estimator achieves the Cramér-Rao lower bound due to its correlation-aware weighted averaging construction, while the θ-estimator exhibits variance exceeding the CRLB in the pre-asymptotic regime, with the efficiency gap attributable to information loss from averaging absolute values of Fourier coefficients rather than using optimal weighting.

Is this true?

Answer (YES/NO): NO